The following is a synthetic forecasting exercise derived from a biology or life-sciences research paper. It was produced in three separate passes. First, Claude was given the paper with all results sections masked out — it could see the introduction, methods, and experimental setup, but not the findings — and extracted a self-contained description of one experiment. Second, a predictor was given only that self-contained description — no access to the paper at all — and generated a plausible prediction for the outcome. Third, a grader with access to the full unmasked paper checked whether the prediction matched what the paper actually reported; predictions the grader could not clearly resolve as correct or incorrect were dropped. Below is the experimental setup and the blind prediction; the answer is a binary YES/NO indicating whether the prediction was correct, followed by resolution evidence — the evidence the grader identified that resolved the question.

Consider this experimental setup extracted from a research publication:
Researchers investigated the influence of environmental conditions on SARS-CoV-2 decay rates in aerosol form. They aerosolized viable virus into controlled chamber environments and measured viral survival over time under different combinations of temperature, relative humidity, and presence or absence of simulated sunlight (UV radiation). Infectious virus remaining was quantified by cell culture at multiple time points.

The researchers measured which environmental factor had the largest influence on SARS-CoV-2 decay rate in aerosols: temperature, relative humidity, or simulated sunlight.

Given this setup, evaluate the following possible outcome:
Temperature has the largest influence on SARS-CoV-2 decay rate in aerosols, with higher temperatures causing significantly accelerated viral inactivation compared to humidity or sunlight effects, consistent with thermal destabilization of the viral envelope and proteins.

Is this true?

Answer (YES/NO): NO